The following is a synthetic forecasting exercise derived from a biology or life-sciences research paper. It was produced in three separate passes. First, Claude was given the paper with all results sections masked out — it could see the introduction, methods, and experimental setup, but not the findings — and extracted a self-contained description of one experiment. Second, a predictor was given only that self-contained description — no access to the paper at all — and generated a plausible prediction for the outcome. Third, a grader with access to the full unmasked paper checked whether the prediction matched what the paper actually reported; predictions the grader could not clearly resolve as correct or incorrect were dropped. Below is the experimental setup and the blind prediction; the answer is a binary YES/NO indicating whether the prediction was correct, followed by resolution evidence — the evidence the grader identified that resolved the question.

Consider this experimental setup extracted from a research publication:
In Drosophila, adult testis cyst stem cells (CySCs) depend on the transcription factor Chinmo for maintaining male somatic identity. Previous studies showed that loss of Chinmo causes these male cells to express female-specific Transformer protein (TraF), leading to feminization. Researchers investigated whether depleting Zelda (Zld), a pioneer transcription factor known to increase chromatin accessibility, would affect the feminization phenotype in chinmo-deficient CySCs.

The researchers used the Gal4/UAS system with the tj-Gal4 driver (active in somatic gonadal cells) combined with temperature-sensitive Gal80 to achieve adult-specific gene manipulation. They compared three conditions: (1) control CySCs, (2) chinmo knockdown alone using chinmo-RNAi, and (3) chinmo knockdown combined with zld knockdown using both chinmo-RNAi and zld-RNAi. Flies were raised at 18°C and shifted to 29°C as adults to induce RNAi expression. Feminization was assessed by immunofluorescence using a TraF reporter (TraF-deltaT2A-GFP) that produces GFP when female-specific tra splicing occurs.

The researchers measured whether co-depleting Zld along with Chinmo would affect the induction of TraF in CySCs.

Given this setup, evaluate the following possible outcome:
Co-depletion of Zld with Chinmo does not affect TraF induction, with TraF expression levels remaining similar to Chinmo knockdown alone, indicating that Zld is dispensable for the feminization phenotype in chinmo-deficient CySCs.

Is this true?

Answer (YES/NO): NO